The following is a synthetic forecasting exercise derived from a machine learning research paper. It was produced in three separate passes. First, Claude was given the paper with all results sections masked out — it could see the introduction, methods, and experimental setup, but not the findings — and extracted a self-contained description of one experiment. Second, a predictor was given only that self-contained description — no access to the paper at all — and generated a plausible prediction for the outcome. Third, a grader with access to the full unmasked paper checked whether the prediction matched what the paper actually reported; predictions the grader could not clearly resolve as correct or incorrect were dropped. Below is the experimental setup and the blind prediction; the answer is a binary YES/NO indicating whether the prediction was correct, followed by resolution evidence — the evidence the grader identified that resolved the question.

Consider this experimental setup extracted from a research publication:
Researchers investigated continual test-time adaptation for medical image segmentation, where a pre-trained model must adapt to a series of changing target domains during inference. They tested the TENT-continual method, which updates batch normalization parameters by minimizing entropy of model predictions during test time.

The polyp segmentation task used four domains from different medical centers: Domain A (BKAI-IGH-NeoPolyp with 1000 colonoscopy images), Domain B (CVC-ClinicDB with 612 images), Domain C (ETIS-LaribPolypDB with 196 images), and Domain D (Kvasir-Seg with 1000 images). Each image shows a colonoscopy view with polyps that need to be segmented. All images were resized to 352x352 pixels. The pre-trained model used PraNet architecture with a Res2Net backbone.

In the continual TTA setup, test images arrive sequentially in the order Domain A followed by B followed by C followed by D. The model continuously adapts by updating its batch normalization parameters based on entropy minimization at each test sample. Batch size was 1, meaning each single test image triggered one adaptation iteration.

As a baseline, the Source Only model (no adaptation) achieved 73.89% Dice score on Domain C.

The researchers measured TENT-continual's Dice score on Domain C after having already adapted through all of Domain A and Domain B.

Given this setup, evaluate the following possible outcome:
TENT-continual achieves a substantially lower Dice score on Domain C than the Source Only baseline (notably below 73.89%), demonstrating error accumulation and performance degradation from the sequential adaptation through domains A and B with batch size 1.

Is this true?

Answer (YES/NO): YES